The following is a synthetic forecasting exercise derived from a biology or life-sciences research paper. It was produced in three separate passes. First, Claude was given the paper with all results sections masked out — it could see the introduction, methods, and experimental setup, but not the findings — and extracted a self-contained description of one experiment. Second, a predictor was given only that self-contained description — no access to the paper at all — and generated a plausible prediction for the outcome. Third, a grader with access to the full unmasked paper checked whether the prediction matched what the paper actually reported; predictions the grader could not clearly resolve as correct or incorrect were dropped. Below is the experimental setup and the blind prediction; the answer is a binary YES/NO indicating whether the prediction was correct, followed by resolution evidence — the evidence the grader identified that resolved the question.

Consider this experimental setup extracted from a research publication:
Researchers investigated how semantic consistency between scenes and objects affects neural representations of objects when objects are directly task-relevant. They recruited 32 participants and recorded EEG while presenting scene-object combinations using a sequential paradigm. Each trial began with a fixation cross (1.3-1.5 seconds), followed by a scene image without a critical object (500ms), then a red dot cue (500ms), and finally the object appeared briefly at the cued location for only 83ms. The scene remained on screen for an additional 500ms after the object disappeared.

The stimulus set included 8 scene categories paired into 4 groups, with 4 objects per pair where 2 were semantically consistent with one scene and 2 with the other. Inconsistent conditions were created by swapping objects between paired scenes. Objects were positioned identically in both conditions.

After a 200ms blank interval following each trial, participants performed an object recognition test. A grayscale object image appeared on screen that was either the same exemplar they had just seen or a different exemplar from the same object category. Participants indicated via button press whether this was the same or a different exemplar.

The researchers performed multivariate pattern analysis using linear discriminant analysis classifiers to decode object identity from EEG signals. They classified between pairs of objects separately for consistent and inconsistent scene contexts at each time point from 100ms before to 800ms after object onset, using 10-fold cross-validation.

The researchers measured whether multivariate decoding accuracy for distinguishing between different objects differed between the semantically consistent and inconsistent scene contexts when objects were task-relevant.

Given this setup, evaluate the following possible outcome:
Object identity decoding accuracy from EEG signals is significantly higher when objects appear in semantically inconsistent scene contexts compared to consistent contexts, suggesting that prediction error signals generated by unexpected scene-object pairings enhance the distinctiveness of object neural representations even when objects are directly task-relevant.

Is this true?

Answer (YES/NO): NO